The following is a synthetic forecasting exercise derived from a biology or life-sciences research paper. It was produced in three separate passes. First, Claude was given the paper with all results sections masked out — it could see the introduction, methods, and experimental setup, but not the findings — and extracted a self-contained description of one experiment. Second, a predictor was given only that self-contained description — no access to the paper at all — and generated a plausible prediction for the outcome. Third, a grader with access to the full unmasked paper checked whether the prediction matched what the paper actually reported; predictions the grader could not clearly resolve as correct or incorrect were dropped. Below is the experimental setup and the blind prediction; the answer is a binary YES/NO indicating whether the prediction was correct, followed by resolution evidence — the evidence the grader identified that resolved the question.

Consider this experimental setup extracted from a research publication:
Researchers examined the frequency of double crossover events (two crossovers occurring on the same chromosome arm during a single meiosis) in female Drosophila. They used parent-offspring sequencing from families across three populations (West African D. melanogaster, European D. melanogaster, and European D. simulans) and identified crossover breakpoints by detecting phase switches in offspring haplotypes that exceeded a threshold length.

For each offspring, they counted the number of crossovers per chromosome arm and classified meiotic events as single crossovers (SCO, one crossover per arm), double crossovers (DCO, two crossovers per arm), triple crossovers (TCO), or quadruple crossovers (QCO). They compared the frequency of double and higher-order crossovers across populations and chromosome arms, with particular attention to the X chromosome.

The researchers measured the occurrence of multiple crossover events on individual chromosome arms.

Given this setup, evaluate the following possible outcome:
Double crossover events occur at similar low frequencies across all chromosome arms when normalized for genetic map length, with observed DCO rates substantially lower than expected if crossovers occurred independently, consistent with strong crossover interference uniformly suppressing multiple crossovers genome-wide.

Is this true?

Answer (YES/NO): NO